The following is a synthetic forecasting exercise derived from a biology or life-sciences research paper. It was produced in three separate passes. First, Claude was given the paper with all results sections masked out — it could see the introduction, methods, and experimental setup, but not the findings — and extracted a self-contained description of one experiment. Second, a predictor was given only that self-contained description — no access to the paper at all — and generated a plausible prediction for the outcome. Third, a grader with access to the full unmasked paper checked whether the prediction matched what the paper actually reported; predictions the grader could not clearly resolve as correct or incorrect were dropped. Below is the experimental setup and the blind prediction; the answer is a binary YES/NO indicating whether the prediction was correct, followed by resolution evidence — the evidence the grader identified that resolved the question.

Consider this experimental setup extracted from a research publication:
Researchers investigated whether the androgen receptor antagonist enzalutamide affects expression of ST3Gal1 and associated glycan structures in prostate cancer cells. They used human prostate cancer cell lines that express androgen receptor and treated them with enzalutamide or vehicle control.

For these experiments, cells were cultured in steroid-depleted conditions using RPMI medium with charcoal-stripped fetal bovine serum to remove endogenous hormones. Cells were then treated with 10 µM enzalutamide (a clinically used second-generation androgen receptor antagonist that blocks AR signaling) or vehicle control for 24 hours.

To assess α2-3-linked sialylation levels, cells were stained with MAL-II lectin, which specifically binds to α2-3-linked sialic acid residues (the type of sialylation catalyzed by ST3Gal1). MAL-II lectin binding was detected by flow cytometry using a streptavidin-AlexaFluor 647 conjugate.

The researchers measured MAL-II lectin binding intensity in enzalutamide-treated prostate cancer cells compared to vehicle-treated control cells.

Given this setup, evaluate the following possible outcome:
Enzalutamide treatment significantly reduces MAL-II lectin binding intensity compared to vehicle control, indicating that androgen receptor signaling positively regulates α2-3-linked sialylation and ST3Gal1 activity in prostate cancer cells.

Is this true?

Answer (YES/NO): NO